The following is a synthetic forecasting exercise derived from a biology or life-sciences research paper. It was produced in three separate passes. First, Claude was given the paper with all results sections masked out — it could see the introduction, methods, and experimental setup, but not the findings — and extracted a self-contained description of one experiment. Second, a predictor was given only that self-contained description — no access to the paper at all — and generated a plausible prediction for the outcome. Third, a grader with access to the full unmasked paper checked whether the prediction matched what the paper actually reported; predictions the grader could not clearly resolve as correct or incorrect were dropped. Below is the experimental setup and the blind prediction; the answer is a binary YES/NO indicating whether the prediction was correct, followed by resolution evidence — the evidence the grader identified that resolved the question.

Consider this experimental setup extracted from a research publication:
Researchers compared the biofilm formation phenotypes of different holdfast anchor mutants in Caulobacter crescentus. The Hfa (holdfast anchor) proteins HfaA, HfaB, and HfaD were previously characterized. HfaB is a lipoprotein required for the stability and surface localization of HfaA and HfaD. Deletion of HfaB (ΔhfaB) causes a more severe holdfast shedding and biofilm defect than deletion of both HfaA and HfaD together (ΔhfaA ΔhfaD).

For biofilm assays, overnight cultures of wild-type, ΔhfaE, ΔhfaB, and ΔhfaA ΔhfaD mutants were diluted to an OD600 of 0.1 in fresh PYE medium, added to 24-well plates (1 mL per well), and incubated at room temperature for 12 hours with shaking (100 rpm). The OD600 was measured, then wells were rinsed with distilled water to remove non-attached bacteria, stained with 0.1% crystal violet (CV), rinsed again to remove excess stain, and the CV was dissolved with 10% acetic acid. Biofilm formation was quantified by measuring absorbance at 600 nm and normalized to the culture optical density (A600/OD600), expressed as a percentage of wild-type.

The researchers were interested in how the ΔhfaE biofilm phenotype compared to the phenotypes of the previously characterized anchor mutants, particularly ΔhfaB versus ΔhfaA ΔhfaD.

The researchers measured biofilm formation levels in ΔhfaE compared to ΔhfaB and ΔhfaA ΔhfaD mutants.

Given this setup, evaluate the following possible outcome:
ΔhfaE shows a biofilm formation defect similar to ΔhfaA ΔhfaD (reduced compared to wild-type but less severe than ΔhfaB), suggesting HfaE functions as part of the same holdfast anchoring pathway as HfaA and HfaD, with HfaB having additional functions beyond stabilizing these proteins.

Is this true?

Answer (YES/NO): YES